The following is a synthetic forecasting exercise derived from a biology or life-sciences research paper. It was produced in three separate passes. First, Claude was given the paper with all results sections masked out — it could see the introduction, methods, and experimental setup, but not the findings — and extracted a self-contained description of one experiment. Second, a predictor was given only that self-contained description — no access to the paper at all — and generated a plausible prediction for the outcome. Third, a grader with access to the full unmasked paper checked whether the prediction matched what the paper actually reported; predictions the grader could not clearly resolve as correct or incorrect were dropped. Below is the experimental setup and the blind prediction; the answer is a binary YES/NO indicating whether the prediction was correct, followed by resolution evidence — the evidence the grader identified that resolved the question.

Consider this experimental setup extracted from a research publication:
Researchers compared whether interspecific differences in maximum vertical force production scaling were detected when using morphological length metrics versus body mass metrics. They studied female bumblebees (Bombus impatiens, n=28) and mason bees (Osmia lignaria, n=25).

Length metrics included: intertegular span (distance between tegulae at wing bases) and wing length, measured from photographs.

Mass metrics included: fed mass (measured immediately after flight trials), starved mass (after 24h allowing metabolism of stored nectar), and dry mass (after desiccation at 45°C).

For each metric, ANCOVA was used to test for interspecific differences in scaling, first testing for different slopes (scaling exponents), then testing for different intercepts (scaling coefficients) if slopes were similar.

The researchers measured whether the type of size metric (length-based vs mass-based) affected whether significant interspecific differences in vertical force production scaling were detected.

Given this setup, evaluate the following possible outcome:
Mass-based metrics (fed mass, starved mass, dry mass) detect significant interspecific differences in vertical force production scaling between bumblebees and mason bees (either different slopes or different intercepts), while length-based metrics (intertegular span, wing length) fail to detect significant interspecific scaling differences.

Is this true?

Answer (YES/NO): NO